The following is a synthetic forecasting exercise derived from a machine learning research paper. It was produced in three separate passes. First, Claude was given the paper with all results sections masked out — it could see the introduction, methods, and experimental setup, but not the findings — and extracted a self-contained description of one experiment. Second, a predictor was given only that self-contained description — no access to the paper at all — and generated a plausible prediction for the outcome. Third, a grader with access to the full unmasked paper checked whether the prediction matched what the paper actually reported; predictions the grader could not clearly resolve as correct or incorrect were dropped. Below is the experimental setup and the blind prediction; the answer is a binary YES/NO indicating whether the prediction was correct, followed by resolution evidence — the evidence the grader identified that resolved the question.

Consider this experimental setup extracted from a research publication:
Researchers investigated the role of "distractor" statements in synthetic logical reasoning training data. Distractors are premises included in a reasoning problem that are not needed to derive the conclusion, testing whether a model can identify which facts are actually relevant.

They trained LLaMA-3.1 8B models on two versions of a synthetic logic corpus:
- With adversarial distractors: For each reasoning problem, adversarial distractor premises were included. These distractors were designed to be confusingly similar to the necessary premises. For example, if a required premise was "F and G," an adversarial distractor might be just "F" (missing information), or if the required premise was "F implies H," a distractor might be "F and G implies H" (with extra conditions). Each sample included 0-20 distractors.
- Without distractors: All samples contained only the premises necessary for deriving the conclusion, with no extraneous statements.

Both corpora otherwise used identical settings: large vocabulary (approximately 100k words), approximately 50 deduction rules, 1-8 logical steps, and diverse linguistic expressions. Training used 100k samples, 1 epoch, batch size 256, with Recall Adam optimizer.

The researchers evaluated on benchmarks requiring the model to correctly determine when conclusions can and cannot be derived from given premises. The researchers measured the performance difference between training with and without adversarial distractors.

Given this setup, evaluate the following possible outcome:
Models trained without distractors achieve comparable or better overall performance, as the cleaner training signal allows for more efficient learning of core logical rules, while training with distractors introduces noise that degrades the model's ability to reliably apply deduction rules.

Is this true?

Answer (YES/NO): NO